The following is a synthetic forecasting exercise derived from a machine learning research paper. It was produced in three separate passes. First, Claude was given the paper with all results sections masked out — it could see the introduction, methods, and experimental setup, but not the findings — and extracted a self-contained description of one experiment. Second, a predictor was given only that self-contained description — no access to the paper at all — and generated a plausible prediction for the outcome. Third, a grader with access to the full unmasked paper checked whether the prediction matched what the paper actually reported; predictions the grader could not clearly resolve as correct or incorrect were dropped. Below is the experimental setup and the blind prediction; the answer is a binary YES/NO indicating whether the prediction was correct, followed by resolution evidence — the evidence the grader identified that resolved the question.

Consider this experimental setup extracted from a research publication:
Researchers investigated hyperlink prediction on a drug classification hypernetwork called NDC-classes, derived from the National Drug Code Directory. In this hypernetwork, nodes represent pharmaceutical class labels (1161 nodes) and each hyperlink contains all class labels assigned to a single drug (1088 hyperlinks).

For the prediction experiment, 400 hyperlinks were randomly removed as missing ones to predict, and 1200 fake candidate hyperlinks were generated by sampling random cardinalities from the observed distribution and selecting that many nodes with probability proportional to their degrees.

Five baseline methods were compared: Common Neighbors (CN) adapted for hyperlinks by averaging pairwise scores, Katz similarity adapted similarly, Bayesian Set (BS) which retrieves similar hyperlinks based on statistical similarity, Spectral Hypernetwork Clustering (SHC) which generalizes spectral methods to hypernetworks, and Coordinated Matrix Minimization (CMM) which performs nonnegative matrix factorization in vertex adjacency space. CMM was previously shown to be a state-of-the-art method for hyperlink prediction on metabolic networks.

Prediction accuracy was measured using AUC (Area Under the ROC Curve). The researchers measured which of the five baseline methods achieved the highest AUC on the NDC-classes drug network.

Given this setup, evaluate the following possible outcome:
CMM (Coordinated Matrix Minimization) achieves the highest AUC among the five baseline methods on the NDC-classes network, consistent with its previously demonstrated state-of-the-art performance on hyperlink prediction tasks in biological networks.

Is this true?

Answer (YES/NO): NO